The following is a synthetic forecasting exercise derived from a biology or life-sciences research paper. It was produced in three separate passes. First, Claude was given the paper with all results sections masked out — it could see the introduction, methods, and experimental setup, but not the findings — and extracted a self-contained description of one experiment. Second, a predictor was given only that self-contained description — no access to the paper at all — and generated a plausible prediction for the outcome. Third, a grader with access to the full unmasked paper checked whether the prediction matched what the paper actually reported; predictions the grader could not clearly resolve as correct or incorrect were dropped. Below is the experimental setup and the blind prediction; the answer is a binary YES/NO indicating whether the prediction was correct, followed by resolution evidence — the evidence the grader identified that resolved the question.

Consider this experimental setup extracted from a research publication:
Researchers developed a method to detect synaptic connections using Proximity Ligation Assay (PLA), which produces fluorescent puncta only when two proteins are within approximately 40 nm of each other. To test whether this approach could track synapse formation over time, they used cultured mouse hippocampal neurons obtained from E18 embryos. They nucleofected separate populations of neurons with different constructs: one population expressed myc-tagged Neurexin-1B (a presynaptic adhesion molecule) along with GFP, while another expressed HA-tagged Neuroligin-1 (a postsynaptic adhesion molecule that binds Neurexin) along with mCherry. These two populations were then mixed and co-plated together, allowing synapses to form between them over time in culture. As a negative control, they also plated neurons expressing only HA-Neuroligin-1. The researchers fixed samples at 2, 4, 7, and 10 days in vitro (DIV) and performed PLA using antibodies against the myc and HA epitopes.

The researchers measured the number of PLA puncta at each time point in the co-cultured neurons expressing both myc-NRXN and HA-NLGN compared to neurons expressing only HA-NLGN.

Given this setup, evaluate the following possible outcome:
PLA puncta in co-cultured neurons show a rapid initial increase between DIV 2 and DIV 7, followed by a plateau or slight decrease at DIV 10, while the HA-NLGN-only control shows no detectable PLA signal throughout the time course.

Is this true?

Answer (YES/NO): NO